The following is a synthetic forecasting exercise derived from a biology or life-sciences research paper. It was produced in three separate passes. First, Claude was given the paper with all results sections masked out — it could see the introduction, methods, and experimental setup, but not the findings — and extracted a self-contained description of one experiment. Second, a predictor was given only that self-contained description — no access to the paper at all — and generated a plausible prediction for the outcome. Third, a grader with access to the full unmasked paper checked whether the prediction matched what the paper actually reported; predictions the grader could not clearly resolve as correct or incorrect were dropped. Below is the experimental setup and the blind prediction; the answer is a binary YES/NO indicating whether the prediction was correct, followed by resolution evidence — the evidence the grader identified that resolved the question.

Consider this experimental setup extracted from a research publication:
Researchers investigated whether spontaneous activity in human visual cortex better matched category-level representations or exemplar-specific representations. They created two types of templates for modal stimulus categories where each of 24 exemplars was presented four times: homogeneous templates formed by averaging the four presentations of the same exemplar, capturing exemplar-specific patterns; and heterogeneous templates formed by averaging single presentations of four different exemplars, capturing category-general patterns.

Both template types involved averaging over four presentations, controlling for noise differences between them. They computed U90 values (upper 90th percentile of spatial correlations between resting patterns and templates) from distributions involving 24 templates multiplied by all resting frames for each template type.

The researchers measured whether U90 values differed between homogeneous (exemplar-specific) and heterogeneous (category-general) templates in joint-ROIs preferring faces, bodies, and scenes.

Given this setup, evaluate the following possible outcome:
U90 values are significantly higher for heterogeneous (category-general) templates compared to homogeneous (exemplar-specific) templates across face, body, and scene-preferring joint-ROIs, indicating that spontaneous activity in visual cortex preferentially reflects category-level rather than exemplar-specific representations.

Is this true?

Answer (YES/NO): NO